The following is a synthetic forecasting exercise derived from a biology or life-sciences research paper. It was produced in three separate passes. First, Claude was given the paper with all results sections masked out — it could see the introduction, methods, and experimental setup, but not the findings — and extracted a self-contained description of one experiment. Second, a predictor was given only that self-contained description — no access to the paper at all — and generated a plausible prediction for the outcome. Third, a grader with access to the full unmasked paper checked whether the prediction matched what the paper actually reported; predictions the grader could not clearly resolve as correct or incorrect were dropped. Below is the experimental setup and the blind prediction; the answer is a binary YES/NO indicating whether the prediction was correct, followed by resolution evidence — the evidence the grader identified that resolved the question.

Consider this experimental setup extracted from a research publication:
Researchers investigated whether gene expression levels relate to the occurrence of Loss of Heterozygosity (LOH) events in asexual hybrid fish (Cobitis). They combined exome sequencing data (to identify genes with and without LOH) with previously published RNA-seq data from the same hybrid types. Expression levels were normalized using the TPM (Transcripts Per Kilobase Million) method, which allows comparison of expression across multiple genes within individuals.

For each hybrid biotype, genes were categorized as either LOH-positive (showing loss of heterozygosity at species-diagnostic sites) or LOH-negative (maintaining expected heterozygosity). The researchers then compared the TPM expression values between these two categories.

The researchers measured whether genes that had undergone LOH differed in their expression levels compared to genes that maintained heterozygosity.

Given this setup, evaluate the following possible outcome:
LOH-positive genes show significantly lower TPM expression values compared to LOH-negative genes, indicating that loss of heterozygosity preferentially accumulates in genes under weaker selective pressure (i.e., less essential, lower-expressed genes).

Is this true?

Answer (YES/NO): NO